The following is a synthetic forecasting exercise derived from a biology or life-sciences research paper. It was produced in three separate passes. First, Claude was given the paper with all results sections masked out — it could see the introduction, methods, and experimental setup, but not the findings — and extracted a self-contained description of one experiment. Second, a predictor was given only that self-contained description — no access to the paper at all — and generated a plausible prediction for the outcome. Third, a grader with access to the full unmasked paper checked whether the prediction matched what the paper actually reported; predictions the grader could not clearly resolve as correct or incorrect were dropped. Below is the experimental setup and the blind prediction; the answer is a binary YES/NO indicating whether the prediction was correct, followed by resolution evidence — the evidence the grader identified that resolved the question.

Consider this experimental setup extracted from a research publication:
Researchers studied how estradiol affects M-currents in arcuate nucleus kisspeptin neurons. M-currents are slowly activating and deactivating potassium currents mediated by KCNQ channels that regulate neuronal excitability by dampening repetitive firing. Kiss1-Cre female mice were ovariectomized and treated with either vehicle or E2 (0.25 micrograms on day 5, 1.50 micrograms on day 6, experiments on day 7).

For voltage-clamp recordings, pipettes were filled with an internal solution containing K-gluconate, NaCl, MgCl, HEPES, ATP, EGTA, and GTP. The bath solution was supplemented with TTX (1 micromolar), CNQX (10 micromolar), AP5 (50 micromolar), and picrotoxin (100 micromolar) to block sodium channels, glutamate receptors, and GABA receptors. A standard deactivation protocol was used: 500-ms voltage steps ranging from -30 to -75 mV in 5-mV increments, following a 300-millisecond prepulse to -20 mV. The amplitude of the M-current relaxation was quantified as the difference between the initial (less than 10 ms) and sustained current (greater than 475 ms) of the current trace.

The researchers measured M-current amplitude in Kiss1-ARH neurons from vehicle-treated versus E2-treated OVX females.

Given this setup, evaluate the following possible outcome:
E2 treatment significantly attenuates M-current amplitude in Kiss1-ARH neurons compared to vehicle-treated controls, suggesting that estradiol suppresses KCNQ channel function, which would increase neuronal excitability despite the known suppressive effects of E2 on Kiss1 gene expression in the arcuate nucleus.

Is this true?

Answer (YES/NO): NO